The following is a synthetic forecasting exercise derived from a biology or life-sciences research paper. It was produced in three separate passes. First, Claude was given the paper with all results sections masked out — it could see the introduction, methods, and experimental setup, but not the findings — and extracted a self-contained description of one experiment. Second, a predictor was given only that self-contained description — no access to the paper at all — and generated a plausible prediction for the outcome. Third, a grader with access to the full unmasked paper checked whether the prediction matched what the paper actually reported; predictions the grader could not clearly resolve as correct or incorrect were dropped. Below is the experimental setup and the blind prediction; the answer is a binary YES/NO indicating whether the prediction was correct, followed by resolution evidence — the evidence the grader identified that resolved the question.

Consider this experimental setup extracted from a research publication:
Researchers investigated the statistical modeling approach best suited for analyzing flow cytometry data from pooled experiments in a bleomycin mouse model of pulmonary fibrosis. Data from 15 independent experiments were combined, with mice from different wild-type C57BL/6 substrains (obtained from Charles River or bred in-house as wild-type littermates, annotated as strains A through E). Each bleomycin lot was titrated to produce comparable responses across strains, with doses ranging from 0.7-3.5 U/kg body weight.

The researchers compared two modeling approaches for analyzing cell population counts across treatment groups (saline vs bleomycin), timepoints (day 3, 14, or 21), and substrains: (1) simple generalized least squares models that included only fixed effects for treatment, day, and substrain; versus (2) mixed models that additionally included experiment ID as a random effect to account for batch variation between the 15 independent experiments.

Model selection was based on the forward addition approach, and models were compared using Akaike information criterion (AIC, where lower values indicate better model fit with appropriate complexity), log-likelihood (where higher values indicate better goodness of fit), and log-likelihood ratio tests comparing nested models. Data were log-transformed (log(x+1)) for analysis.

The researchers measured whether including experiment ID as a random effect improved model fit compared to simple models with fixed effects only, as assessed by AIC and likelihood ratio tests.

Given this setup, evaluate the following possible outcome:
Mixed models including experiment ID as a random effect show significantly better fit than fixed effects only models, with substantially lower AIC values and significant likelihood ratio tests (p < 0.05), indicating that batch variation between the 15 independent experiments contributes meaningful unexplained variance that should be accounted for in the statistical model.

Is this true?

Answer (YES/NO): YES